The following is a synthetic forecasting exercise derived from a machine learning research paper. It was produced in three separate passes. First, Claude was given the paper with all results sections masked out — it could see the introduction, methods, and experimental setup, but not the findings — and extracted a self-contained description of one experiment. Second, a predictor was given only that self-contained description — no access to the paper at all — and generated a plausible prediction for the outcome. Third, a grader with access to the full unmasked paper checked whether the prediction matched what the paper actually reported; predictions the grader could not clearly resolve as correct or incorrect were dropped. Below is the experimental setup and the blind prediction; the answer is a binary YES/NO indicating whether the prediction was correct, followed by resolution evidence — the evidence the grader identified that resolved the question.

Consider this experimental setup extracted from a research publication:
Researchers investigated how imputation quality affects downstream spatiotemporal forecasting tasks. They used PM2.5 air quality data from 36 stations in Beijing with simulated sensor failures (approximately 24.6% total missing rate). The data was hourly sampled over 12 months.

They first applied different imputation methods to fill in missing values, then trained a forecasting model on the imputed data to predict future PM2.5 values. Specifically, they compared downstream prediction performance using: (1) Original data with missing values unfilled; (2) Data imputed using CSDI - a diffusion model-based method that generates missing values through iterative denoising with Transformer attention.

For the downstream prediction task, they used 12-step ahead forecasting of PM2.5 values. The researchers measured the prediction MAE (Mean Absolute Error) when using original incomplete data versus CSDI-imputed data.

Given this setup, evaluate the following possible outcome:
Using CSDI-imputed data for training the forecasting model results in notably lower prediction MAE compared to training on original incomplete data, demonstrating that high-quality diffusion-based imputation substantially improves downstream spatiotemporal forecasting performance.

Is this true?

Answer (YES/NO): YES